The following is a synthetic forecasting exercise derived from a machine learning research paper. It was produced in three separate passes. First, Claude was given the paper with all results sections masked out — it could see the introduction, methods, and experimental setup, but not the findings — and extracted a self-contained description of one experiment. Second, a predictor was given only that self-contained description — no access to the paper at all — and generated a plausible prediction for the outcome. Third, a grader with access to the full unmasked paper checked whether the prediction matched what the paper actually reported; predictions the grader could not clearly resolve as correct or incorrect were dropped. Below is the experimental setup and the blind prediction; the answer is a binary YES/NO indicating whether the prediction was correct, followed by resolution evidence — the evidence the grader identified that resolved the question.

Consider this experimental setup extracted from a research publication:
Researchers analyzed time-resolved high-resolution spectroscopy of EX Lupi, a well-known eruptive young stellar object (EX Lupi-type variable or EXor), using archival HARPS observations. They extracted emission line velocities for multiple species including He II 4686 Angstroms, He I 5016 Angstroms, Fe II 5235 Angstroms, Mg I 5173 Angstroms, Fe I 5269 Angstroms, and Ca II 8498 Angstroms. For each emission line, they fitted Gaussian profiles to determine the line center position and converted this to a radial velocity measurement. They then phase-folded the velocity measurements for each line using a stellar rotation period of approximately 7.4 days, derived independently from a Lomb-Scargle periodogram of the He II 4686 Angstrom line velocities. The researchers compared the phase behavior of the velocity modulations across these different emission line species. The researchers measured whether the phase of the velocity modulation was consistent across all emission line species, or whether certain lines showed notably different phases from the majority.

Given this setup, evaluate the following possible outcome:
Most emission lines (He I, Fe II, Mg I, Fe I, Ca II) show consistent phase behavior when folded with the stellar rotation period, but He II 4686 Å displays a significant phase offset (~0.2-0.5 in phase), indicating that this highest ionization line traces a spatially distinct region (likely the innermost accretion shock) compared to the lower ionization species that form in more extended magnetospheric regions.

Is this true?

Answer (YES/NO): NO